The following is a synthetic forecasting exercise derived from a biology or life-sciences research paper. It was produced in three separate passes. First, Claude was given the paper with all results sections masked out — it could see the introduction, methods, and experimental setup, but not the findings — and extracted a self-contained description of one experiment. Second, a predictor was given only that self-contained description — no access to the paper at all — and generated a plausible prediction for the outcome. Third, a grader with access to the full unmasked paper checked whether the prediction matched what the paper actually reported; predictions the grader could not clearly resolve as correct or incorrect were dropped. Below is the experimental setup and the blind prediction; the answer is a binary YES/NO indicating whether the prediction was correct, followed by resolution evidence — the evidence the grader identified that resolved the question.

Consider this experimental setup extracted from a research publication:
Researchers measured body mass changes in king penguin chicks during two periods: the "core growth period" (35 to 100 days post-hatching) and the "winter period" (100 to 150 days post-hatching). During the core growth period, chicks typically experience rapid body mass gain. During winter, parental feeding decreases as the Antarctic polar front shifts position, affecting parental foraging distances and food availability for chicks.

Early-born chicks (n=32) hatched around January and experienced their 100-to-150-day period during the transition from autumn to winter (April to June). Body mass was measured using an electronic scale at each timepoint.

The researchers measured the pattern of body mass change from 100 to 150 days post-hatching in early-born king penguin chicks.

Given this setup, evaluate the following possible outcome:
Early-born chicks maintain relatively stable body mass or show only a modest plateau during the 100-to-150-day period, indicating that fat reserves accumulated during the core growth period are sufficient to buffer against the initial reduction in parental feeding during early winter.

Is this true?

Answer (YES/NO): NO